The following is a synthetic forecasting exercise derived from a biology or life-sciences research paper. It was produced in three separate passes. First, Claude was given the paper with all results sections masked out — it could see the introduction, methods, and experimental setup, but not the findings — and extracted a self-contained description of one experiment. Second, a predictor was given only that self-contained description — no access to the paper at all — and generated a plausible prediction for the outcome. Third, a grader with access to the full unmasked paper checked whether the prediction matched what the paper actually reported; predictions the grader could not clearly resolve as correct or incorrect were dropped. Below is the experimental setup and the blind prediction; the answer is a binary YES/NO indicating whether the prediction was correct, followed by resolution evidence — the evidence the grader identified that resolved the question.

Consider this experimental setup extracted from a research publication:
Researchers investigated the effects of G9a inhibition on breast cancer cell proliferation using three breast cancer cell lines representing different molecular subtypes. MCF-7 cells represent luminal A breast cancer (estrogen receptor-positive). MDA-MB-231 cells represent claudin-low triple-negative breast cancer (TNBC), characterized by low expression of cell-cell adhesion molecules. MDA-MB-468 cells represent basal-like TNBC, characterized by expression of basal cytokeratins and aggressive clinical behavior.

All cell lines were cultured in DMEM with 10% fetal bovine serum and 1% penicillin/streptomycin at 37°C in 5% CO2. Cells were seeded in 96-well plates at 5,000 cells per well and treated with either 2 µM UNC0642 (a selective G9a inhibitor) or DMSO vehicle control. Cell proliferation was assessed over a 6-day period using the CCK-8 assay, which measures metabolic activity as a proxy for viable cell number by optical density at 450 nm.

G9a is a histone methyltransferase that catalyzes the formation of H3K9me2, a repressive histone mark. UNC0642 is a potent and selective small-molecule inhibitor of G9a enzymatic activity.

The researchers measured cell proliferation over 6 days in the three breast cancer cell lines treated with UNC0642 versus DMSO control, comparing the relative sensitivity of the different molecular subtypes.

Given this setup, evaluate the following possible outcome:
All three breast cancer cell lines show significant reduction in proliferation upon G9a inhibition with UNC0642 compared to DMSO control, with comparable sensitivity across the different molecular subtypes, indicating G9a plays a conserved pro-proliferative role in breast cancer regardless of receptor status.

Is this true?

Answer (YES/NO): NO